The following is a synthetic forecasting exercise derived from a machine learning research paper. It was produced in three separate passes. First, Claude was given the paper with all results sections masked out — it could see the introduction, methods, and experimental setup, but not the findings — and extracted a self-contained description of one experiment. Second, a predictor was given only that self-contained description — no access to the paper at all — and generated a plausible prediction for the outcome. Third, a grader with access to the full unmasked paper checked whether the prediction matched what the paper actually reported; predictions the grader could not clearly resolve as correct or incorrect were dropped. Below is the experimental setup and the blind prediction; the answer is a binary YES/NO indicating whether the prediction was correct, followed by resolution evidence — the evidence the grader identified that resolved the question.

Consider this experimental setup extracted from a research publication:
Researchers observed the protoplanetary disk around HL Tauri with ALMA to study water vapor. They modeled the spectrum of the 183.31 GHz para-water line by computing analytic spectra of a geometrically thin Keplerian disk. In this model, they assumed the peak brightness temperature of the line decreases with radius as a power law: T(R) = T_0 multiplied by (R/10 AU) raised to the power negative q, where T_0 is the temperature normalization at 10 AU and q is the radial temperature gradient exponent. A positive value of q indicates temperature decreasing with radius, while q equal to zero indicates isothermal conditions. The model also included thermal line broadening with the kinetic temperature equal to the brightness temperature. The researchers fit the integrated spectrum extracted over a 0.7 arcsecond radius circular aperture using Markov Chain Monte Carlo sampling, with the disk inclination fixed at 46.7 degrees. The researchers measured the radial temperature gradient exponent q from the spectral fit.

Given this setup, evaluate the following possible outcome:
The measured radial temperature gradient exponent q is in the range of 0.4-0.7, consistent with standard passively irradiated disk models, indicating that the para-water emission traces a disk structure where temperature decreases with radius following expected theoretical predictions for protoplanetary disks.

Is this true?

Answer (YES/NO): NO